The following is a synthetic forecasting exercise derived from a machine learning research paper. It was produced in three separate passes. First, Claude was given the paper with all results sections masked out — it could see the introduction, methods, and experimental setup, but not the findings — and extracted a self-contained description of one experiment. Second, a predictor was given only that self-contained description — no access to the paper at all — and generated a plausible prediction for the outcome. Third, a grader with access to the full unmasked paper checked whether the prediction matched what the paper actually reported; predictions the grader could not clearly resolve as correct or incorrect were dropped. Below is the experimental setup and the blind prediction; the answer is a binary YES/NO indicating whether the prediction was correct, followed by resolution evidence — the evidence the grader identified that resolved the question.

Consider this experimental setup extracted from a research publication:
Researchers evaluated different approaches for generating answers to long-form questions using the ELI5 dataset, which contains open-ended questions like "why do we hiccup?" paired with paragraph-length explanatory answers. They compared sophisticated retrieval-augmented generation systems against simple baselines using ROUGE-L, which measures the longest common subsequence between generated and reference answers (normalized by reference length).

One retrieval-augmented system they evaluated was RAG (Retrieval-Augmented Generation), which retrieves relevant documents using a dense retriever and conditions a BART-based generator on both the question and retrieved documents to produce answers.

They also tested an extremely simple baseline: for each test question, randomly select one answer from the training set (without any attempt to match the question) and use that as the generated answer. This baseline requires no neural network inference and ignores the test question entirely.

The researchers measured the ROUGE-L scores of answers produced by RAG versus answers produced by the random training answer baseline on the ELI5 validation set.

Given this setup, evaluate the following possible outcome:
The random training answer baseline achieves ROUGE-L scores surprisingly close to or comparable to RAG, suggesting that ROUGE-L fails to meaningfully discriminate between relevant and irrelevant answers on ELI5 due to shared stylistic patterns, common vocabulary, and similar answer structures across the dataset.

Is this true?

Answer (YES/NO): NO